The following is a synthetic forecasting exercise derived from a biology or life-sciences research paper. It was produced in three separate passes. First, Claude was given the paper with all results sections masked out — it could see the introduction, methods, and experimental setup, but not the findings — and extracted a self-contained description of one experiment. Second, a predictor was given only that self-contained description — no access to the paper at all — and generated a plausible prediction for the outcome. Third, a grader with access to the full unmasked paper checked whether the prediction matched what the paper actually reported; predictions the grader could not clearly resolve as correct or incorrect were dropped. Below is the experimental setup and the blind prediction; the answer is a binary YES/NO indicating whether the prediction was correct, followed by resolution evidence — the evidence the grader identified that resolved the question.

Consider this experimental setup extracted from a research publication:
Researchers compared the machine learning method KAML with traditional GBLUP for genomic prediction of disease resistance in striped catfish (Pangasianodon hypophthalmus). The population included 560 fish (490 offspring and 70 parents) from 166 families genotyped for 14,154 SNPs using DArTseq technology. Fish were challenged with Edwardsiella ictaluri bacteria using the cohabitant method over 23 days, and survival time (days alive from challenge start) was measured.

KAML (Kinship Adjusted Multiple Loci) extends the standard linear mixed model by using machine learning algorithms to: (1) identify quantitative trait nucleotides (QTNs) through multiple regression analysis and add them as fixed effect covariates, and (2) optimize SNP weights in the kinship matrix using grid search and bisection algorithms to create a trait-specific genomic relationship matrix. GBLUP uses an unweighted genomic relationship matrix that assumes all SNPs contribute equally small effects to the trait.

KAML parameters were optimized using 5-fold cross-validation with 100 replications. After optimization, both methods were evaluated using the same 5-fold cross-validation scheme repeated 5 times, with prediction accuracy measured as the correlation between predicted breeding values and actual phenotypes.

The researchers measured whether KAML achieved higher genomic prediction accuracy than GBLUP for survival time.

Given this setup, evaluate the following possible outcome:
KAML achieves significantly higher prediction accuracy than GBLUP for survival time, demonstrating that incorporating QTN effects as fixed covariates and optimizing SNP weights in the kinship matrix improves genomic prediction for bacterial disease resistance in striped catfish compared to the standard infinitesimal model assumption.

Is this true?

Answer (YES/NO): YES